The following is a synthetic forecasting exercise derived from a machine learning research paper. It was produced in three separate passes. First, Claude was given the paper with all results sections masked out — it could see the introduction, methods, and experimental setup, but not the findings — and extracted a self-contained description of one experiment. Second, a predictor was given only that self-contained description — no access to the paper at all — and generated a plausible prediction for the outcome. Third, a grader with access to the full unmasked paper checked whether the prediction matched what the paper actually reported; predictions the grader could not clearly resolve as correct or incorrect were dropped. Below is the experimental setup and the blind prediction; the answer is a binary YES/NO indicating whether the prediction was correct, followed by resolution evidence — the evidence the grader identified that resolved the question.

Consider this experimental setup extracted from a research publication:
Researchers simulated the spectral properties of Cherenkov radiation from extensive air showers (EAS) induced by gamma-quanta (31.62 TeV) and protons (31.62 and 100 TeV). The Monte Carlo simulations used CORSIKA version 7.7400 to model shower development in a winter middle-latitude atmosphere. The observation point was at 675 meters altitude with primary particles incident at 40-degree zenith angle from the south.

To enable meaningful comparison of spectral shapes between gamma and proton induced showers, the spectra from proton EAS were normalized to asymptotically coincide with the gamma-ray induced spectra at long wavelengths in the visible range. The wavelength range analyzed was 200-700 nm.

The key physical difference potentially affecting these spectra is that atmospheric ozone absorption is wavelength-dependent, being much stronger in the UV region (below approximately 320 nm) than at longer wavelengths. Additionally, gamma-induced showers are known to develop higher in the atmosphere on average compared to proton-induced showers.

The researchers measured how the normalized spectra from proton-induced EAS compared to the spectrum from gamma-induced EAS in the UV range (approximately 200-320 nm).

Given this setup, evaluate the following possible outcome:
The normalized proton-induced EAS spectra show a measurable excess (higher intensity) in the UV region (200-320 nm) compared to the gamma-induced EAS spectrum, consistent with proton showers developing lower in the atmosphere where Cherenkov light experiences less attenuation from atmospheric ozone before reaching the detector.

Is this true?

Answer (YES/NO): YES